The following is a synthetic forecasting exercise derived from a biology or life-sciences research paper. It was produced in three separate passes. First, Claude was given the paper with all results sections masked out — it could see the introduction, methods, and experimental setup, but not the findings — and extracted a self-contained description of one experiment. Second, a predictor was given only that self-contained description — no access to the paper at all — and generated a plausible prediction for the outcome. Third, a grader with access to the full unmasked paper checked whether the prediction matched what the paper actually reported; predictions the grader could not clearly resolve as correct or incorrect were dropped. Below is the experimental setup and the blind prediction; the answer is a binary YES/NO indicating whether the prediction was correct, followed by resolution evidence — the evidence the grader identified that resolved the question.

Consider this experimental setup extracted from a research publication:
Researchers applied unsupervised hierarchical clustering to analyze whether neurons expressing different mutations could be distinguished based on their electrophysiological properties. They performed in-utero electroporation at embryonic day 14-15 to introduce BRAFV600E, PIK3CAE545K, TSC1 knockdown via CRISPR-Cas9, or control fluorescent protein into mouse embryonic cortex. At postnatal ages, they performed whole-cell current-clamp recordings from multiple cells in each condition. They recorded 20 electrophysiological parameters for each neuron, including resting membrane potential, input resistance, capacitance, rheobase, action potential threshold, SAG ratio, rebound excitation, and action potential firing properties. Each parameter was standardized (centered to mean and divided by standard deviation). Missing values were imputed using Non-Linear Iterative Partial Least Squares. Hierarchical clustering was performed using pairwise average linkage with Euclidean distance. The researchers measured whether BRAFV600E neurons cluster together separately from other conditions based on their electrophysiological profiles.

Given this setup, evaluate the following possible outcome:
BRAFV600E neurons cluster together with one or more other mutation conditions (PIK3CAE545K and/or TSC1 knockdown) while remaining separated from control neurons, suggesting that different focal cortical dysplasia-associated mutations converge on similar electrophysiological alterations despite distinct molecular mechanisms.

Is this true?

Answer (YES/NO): NO